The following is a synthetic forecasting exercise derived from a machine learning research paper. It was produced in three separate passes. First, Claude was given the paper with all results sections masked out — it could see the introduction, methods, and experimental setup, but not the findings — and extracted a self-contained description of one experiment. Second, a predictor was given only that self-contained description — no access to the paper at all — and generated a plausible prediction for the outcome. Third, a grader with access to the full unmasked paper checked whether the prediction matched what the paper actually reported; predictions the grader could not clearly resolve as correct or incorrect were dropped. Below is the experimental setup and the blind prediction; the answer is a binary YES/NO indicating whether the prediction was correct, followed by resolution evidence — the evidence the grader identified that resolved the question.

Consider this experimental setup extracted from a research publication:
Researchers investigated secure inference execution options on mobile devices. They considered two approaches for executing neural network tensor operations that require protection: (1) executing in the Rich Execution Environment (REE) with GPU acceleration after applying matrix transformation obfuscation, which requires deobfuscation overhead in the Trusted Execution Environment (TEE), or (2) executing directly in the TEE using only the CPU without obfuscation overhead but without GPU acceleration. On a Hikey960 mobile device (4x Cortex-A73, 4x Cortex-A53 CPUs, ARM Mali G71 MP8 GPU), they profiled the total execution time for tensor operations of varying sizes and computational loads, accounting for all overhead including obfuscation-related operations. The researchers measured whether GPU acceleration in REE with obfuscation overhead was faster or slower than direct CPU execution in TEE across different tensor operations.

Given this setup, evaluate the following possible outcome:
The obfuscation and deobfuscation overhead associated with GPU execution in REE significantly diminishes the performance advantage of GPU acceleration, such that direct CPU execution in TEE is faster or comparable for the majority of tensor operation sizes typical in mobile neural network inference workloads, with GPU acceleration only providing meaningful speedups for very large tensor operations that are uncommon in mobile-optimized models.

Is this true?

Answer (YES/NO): NO